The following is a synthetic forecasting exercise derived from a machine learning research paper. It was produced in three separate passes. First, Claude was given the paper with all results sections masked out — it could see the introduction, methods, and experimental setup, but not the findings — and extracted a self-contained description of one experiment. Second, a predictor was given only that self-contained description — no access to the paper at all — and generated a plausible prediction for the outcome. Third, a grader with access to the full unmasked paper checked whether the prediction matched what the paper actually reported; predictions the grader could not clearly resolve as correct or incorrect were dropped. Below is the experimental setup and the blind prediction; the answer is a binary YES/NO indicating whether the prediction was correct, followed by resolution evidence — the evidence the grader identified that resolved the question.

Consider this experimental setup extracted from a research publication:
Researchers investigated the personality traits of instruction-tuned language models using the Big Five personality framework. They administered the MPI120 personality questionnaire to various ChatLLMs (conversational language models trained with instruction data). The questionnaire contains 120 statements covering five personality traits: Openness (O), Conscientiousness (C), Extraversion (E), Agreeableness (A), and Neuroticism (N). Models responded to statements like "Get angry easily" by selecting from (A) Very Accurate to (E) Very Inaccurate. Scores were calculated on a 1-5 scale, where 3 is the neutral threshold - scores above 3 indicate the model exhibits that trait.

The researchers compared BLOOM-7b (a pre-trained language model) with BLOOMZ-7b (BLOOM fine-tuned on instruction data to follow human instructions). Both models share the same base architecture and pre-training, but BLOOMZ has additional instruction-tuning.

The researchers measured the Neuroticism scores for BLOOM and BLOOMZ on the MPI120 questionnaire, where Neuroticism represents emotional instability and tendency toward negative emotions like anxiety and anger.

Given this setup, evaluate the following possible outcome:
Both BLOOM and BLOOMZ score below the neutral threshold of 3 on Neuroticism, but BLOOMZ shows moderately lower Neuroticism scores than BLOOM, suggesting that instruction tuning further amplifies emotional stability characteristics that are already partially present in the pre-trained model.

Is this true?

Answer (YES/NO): NO